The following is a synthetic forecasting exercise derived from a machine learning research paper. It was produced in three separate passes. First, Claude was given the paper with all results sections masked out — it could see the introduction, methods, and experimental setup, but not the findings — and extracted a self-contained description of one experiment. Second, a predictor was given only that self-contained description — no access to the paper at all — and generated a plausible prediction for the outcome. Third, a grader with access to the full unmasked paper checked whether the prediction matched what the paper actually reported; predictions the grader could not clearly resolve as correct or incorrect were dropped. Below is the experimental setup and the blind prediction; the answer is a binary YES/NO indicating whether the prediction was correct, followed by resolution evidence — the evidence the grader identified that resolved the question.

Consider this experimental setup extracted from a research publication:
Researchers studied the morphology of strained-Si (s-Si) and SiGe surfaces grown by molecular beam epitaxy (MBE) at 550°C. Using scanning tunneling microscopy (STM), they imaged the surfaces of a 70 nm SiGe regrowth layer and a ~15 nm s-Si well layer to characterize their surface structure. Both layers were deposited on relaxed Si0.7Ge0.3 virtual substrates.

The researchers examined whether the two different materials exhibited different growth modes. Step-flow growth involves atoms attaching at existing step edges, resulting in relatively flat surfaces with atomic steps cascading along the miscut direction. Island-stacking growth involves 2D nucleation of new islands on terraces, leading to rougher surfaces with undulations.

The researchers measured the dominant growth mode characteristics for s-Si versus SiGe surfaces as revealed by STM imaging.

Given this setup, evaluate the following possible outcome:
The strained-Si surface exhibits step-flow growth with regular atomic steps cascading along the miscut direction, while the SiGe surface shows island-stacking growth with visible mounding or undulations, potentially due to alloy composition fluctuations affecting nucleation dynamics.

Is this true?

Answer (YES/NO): YES